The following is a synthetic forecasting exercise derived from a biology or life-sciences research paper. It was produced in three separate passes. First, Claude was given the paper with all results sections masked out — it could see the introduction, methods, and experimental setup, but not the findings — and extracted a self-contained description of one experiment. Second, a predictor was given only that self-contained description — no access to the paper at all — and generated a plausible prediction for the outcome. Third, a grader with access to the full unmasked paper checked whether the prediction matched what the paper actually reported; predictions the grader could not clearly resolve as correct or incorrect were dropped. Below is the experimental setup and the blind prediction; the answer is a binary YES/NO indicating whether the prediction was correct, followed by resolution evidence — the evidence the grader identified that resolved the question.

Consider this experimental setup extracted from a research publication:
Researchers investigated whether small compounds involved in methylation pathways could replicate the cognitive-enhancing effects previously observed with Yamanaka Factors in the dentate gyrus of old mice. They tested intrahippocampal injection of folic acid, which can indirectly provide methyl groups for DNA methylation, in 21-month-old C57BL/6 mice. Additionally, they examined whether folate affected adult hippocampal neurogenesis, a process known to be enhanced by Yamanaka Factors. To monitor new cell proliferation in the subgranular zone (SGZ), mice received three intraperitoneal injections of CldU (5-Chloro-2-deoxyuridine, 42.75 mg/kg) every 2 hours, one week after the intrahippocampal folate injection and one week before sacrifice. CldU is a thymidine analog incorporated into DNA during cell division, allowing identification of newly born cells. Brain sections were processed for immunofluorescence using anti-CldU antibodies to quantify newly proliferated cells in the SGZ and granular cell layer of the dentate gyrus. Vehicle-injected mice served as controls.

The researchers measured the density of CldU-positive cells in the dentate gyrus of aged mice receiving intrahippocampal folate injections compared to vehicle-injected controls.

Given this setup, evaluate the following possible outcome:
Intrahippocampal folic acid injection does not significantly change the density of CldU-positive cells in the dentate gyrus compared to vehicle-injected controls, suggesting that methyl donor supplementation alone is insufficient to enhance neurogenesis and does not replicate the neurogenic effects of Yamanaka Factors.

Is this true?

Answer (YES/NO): NO